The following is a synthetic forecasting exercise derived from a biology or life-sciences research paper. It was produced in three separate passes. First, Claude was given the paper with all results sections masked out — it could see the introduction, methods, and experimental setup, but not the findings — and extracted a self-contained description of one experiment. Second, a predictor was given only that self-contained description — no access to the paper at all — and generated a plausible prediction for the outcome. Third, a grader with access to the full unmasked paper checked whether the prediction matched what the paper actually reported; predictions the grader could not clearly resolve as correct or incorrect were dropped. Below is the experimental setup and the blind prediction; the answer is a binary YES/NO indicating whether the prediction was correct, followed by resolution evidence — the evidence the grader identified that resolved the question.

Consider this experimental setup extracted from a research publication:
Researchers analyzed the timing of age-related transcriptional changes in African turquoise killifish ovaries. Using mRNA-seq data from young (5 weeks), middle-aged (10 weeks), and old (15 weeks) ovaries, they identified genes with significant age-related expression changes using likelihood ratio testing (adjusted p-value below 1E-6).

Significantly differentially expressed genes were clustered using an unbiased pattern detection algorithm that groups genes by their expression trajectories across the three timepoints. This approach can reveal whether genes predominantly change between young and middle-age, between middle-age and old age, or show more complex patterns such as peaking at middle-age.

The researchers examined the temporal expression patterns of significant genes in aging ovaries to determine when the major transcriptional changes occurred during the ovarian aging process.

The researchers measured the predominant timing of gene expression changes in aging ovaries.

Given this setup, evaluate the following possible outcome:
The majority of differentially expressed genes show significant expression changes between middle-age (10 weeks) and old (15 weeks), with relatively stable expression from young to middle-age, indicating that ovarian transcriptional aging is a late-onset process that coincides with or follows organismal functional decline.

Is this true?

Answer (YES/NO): NO